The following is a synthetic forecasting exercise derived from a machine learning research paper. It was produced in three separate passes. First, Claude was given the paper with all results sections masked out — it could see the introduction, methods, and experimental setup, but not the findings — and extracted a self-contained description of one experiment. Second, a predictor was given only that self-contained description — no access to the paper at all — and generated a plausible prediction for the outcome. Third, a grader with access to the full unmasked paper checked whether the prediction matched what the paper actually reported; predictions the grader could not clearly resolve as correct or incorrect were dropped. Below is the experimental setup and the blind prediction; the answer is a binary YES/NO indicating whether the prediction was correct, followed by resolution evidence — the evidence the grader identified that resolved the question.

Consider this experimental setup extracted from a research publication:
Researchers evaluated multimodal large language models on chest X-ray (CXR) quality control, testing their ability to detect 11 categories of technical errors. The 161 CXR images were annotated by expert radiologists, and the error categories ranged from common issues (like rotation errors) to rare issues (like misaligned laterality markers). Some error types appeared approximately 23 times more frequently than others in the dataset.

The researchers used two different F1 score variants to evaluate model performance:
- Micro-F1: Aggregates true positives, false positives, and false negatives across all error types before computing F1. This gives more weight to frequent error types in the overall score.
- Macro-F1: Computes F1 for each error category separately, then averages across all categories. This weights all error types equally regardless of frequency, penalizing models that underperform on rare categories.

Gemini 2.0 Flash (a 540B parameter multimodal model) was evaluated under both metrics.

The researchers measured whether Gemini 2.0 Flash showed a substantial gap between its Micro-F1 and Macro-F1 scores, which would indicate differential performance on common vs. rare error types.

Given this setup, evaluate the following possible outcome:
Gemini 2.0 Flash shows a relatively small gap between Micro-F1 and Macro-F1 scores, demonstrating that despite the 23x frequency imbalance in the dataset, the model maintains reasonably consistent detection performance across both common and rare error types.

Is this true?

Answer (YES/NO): NO